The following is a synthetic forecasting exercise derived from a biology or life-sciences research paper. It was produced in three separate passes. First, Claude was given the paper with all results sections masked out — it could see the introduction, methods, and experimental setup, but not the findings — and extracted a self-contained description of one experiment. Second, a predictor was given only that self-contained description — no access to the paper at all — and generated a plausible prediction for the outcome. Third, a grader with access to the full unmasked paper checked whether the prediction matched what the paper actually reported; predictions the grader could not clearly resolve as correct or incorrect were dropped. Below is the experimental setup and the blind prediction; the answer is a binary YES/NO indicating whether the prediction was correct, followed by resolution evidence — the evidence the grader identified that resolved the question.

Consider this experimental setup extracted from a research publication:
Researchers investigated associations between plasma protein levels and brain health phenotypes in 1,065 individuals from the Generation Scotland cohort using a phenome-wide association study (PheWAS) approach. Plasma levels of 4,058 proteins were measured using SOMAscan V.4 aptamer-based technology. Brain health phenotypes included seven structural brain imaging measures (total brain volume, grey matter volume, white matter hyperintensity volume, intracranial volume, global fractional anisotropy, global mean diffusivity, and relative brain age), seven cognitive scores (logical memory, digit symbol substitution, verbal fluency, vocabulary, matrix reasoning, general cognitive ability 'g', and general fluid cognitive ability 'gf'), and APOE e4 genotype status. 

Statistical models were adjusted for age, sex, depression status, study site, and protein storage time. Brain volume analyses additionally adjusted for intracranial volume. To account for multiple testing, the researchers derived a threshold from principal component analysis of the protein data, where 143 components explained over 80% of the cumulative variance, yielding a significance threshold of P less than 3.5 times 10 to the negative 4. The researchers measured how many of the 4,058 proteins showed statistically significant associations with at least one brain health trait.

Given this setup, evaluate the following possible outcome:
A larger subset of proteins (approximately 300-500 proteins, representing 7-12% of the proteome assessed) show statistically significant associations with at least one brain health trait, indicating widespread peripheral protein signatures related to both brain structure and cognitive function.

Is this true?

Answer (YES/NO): NO